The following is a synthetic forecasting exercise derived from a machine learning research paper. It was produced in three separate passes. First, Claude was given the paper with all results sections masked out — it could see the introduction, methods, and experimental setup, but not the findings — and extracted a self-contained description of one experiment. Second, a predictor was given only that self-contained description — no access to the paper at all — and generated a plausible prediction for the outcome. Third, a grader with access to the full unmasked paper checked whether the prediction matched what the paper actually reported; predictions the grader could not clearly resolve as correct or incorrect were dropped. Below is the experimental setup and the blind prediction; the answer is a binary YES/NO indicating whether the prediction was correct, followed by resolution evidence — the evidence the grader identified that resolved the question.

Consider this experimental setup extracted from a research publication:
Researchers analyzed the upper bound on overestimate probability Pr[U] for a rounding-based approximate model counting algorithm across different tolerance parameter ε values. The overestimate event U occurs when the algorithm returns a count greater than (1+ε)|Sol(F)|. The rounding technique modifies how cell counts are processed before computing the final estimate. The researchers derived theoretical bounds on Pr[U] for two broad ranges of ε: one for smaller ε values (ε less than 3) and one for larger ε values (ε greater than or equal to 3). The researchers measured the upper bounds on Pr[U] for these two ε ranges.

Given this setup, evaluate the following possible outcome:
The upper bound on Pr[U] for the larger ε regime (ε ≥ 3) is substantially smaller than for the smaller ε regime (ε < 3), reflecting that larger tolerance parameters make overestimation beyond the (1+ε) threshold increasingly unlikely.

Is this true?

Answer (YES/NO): YES